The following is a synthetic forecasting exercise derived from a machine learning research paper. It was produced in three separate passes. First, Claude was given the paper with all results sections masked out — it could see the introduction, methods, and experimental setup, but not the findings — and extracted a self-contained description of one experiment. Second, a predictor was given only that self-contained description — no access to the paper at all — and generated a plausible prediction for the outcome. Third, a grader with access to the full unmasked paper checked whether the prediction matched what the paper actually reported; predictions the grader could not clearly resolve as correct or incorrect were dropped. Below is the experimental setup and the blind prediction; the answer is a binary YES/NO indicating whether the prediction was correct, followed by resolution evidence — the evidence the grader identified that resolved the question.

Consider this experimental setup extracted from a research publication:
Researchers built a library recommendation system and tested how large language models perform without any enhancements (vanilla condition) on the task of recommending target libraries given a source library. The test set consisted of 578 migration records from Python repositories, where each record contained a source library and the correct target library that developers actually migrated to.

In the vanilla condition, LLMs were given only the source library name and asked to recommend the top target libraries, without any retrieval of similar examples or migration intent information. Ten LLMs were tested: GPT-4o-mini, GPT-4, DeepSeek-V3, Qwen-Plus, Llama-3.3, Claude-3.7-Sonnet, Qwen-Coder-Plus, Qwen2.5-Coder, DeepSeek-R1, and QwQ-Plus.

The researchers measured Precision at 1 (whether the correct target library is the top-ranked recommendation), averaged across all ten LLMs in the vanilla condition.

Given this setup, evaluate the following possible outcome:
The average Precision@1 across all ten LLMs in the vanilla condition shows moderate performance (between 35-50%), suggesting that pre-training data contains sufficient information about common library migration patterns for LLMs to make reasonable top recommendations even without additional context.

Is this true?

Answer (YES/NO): YES